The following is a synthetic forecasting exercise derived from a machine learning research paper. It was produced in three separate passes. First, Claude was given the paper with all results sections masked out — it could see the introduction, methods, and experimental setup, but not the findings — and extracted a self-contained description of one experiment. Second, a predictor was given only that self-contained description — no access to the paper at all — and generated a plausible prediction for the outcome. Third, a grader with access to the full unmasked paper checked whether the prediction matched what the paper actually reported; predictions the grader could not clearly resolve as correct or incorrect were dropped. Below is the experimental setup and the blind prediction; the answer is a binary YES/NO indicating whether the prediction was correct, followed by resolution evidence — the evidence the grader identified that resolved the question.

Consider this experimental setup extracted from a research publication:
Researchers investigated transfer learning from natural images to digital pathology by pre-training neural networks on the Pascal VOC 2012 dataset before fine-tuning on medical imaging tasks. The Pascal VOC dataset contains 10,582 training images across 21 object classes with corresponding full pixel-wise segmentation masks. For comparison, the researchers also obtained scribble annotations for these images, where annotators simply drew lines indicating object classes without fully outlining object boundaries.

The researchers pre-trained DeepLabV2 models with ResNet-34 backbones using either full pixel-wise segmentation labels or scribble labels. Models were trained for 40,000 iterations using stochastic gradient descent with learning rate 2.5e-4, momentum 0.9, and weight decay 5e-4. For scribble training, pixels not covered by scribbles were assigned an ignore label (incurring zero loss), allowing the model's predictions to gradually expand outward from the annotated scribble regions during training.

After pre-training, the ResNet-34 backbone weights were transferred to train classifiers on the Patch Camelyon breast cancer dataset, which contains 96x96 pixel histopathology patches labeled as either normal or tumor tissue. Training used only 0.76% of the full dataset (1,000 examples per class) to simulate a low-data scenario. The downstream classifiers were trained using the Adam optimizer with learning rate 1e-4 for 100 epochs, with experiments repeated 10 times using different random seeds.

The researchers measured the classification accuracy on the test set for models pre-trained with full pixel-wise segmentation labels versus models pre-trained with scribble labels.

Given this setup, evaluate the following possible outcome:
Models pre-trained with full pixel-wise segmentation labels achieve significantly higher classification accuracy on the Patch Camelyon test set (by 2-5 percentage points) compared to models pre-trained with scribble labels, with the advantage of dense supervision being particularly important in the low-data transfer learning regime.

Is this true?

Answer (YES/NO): NO